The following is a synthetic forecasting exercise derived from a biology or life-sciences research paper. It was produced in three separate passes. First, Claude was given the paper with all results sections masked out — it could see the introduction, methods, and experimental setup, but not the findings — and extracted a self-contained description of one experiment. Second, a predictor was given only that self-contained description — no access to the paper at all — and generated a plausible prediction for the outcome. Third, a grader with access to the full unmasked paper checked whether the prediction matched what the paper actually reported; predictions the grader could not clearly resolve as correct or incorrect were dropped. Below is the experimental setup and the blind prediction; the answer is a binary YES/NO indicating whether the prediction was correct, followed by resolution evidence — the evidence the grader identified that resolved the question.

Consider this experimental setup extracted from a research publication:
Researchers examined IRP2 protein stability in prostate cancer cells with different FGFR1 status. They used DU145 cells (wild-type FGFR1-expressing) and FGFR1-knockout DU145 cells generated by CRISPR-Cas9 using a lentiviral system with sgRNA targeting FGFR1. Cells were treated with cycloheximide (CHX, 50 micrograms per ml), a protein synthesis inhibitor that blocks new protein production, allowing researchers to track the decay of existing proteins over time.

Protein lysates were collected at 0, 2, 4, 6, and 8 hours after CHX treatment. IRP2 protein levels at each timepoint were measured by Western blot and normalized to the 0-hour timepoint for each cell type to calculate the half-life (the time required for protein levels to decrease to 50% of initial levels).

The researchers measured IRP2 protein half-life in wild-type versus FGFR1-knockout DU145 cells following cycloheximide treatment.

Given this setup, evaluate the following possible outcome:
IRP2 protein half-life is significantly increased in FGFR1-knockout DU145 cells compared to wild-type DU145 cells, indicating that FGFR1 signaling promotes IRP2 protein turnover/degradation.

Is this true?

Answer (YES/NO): NO